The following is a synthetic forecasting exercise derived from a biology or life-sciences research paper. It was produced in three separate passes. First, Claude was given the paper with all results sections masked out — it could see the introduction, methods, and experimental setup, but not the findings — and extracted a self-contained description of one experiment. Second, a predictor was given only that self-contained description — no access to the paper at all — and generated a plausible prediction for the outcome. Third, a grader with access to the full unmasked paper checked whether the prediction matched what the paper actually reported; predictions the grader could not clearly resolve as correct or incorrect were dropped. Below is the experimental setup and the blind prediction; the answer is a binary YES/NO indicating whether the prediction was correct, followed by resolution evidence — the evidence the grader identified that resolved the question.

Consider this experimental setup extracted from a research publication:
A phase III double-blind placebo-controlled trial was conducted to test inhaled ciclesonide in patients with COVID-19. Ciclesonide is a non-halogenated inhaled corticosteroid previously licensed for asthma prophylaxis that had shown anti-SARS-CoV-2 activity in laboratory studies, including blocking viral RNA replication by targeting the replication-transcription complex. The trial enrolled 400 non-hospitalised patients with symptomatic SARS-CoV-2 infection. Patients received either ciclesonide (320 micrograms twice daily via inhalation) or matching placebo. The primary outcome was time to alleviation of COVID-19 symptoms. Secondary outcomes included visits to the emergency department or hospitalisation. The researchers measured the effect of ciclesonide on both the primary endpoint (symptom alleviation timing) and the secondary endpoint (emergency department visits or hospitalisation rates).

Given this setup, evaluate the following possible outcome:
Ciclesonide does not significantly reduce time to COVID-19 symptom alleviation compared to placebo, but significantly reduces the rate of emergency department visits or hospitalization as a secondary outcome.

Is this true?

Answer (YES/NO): YES